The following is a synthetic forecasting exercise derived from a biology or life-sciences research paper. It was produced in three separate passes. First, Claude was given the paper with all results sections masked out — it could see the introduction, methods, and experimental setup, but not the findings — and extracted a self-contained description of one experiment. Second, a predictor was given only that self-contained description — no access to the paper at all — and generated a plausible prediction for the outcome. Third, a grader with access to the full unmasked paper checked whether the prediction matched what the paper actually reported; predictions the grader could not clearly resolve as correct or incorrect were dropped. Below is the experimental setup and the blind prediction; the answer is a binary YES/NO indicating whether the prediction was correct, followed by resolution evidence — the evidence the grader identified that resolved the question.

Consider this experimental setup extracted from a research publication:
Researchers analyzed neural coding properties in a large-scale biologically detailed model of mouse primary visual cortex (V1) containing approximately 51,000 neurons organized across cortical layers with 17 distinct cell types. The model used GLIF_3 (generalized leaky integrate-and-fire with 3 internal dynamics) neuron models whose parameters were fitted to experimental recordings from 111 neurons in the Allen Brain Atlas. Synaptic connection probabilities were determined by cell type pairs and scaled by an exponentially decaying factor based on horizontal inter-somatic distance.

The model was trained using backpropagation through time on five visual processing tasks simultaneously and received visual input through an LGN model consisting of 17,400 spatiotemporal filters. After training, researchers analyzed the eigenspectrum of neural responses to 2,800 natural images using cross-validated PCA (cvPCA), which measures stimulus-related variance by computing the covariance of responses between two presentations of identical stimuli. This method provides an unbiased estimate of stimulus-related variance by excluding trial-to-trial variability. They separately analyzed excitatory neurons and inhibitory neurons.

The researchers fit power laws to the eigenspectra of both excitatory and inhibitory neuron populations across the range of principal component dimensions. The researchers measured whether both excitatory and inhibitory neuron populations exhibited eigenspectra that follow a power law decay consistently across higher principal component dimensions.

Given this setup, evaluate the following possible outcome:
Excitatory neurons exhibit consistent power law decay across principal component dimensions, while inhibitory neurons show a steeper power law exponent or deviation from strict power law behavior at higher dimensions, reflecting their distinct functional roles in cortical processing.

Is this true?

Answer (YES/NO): YES